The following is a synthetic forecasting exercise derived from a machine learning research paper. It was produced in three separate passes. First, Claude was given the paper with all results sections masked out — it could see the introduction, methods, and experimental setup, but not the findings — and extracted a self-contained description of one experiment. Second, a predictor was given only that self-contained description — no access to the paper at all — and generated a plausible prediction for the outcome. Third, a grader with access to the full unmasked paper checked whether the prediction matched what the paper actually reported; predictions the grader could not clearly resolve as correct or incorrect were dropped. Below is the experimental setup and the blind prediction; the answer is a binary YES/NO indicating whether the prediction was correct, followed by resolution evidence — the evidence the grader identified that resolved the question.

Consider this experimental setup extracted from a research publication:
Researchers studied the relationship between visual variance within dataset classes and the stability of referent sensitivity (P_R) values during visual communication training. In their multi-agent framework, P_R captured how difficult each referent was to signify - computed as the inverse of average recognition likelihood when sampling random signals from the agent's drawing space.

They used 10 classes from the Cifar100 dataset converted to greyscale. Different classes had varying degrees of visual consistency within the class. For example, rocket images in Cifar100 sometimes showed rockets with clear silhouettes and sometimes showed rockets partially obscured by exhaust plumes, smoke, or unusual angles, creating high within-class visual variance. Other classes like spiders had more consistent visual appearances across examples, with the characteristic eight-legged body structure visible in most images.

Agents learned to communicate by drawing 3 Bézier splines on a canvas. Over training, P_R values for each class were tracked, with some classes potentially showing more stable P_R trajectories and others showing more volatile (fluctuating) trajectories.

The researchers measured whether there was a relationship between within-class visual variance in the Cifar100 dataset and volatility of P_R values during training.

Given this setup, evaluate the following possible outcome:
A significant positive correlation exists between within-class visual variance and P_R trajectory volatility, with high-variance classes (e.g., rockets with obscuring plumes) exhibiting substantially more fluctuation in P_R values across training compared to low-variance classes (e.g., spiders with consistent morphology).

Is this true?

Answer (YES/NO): YES